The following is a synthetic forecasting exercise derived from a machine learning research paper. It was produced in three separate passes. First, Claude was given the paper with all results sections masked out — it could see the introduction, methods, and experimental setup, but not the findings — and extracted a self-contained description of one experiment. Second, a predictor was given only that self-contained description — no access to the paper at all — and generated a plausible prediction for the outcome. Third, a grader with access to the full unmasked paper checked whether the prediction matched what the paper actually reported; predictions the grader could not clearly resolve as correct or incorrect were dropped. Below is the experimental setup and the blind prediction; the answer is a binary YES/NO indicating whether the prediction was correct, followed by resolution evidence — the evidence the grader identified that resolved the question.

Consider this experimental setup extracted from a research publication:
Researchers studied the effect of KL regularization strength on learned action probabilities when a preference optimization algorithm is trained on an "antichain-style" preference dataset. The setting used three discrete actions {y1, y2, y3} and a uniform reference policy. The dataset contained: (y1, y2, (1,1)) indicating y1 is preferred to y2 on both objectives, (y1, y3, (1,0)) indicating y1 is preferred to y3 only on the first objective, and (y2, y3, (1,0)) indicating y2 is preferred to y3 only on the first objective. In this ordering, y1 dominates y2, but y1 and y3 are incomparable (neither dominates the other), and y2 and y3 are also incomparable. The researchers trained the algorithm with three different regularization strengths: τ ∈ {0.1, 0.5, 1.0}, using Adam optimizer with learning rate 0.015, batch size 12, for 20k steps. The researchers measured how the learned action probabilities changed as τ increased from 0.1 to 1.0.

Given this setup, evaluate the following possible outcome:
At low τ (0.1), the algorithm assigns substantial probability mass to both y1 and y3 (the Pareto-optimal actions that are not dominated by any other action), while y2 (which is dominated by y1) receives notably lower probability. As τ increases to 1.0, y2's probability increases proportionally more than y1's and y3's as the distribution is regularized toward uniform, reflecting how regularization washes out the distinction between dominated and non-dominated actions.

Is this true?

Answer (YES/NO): YES